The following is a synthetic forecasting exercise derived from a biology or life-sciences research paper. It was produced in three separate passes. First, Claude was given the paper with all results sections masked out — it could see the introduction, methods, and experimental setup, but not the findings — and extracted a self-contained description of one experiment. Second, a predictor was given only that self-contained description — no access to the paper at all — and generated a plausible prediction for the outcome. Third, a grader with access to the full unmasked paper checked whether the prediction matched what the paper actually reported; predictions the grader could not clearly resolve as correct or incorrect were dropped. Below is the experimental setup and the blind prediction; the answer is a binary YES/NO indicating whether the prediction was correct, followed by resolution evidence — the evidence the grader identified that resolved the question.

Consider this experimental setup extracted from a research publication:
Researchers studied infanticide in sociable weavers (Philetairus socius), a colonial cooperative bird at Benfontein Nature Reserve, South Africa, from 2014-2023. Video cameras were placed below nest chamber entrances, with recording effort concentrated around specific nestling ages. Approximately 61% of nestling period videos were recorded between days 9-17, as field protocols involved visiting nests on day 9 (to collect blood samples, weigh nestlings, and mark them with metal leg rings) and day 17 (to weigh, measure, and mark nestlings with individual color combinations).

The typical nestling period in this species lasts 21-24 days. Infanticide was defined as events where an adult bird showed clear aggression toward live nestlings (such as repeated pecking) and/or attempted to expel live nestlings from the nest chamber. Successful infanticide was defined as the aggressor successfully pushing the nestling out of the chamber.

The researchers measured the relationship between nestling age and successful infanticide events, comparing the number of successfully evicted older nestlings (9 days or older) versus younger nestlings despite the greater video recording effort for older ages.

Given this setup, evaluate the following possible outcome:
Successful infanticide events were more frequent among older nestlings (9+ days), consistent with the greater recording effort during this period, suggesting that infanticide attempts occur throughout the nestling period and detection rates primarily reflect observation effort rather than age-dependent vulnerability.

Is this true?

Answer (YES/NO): NO